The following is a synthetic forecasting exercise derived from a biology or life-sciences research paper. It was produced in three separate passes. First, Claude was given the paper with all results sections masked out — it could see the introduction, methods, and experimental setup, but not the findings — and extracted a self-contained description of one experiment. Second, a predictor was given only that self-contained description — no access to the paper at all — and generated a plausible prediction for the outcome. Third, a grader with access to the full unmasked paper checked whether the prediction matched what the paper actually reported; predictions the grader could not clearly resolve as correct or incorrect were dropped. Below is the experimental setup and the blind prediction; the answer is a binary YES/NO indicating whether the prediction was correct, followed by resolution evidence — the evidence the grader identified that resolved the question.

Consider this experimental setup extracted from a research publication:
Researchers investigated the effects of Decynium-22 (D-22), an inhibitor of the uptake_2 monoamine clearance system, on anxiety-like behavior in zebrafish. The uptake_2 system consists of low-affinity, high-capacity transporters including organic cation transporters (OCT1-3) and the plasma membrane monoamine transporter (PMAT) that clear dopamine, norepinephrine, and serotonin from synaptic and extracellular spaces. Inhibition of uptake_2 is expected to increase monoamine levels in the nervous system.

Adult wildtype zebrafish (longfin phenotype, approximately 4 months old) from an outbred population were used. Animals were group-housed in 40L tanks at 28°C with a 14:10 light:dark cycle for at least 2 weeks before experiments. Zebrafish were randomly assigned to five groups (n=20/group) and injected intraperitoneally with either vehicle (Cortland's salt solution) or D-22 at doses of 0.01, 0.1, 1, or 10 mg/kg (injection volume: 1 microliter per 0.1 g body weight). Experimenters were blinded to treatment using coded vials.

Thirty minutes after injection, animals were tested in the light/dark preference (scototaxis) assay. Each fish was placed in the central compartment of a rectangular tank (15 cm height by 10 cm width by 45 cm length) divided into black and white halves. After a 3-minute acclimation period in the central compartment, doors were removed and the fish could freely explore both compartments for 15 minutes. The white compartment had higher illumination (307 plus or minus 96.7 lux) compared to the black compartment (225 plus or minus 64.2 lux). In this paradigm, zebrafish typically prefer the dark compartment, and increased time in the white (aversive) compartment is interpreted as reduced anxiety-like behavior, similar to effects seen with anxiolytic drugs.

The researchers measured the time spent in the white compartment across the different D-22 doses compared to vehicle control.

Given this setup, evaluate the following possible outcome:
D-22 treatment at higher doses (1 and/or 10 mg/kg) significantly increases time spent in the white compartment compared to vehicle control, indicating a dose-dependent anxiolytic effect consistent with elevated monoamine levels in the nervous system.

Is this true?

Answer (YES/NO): NO